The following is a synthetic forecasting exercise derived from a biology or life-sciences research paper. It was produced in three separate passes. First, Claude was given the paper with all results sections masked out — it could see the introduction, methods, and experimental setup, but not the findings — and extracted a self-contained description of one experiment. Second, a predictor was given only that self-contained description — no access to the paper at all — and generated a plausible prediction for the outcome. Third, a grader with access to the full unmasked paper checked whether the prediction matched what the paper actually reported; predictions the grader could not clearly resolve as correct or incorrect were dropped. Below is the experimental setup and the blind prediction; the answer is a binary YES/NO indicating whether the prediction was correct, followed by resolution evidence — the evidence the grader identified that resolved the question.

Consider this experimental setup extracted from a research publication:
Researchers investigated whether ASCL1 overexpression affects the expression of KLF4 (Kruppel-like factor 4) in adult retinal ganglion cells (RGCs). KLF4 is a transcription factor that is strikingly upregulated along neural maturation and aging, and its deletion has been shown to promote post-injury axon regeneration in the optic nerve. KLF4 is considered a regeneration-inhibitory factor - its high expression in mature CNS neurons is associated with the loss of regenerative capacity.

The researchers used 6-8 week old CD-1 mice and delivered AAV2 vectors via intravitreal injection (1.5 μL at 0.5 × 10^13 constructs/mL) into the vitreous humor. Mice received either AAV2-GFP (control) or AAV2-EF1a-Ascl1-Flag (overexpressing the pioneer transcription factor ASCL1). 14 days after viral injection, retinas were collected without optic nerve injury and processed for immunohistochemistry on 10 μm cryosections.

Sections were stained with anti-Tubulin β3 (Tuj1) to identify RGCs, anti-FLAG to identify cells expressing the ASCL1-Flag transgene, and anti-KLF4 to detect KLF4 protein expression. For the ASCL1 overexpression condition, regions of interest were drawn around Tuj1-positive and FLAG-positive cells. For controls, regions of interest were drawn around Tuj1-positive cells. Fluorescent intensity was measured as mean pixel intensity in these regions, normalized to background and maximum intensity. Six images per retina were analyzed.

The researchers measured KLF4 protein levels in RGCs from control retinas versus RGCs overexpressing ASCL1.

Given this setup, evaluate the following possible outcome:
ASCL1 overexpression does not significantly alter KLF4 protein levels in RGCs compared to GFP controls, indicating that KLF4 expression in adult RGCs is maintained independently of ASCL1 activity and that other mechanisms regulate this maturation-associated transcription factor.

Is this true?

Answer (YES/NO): YES